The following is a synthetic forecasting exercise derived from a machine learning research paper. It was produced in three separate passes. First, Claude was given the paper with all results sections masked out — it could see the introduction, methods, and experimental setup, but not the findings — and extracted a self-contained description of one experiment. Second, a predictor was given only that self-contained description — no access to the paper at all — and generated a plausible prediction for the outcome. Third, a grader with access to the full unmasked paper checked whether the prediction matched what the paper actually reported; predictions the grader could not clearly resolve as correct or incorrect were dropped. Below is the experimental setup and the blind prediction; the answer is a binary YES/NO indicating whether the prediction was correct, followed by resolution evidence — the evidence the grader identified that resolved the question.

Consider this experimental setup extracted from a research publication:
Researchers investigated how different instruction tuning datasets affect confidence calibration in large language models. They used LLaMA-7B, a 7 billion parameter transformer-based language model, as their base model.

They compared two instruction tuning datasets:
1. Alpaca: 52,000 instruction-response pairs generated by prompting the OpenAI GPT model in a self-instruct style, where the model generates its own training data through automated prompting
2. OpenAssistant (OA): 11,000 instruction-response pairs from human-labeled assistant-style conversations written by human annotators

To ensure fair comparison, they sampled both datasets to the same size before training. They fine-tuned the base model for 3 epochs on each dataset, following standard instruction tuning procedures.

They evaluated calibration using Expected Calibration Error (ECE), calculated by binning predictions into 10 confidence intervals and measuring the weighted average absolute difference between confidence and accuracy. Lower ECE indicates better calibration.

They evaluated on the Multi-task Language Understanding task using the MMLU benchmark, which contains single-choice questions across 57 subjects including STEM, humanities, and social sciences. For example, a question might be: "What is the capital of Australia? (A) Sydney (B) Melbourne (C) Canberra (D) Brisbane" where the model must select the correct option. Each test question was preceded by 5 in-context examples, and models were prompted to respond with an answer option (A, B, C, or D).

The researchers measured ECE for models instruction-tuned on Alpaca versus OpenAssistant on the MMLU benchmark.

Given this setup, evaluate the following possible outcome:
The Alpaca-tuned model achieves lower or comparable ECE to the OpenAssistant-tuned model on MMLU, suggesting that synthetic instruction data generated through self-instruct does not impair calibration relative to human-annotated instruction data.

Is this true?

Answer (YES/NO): NO